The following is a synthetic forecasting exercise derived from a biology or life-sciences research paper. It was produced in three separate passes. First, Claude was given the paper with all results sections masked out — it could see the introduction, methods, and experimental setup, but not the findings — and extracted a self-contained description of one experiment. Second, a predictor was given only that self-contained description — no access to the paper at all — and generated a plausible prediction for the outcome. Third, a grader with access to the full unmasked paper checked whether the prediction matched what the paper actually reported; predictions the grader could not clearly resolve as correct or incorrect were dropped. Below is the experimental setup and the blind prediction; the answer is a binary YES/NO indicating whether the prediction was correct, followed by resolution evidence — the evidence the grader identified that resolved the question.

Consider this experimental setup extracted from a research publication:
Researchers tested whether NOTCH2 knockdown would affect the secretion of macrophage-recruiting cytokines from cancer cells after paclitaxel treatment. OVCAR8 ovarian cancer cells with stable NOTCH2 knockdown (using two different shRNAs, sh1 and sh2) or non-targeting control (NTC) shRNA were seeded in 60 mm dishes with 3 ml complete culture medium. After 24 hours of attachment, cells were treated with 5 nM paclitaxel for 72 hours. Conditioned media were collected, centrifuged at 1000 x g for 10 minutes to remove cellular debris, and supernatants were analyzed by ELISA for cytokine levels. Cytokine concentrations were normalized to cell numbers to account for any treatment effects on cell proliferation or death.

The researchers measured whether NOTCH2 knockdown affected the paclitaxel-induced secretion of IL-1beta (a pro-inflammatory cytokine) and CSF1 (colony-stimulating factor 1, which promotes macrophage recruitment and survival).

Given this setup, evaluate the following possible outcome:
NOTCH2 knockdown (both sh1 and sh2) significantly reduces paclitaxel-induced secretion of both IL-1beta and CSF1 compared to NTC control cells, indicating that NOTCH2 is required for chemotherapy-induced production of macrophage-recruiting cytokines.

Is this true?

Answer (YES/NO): YES